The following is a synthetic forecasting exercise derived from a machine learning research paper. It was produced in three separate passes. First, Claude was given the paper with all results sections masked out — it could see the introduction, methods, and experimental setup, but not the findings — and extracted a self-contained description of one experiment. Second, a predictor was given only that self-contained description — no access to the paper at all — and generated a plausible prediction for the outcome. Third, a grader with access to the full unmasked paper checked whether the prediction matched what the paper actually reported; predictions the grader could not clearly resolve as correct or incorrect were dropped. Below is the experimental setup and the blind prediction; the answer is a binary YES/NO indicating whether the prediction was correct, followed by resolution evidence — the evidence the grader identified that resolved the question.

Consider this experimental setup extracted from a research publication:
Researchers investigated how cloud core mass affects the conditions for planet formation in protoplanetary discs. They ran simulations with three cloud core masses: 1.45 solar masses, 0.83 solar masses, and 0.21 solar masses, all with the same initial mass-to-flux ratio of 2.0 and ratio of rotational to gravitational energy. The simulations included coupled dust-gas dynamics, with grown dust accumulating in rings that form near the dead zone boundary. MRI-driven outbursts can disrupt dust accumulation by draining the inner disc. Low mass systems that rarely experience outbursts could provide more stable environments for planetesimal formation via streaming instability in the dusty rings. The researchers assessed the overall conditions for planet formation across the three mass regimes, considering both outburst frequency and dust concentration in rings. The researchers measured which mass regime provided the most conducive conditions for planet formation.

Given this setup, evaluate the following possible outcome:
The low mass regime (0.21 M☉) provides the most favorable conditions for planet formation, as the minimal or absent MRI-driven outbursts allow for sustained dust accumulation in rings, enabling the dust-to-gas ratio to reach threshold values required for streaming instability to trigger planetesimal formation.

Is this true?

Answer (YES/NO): YES